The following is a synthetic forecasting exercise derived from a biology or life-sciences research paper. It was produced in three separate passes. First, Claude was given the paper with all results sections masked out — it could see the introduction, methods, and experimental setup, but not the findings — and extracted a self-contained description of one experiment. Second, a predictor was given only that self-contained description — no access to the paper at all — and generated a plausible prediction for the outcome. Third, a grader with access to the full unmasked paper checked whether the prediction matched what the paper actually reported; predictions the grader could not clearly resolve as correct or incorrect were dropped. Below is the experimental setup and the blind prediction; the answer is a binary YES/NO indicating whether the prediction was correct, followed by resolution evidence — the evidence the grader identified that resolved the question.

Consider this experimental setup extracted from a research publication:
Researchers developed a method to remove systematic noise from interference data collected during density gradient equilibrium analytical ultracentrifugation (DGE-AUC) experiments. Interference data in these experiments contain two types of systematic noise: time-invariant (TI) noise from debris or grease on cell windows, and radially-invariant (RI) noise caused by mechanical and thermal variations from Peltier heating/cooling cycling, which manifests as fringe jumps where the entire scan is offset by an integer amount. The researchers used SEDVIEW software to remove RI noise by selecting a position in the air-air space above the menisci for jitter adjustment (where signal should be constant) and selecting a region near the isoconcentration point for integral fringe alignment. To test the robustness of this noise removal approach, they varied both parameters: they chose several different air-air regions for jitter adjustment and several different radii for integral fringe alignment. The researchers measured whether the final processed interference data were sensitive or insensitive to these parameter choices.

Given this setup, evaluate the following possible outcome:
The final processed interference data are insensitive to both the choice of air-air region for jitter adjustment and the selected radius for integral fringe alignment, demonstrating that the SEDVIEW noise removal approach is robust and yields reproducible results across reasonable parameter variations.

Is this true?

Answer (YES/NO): YES